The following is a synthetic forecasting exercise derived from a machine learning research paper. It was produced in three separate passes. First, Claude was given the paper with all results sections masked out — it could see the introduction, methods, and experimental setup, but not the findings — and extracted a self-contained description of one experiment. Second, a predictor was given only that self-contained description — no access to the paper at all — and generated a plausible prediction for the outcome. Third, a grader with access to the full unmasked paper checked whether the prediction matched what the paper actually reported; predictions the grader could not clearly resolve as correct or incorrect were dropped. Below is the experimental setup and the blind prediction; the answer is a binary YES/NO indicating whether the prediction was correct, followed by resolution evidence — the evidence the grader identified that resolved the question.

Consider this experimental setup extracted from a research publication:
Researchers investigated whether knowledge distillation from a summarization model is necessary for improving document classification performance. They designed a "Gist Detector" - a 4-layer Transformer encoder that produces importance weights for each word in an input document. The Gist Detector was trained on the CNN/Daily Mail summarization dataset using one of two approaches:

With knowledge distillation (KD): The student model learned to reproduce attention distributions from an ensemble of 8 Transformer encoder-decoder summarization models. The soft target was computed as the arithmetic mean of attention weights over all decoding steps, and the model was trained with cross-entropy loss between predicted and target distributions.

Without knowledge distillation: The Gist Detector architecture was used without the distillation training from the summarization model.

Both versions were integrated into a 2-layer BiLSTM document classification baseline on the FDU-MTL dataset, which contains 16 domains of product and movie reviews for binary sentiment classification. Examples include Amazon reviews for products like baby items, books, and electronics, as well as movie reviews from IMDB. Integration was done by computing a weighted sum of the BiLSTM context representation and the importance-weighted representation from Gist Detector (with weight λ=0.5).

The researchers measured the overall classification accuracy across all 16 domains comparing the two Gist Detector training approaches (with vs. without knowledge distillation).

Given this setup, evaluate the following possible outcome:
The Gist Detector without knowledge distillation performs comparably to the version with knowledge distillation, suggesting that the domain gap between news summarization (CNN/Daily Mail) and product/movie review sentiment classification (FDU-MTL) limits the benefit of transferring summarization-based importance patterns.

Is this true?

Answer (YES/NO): NO